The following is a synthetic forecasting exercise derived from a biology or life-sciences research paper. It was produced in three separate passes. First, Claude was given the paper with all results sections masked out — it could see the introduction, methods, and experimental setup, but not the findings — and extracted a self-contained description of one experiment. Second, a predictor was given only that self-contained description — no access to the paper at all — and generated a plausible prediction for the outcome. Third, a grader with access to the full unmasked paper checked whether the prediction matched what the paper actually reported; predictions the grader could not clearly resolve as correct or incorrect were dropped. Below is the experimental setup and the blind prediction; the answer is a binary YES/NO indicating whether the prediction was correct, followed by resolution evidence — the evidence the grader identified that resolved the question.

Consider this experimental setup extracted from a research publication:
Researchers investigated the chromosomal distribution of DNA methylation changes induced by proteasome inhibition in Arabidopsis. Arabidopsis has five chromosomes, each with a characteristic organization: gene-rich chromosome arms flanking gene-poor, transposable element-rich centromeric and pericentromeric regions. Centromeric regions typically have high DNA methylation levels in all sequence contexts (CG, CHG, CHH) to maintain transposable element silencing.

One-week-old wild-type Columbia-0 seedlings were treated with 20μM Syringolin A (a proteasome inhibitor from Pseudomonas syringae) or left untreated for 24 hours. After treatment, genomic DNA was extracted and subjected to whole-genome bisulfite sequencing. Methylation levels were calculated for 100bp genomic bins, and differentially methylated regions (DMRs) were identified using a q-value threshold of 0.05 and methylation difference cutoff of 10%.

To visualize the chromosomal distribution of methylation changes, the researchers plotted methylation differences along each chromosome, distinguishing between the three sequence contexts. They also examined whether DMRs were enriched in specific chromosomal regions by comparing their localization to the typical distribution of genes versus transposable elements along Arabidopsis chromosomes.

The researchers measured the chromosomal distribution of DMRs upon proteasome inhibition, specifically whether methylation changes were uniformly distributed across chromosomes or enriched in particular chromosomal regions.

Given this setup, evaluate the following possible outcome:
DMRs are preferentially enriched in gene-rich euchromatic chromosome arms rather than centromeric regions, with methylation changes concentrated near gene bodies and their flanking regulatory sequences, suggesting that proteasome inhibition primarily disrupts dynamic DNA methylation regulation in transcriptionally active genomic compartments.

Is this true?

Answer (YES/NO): NO